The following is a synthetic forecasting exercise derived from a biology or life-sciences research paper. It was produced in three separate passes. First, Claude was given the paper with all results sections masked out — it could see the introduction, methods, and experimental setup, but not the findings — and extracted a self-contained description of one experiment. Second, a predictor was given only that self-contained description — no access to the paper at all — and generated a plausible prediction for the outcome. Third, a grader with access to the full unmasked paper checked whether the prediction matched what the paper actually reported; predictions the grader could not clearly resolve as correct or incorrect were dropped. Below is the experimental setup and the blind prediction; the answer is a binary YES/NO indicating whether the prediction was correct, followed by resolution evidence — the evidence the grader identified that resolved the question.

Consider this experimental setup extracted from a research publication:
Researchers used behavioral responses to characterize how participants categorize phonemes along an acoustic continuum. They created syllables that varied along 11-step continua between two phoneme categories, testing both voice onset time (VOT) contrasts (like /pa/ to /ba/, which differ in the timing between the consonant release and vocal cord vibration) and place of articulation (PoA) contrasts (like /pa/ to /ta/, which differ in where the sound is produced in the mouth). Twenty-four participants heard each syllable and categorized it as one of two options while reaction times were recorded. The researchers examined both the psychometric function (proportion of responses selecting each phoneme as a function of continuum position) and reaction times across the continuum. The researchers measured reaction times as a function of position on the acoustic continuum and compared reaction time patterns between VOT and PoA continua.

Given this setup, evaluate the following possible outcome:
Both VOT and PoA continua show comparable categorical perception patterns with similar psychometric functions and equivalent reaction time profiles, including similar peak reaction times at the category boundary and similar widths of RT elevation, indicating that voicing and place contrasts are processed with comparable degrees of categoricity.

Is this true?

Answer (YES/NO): NO